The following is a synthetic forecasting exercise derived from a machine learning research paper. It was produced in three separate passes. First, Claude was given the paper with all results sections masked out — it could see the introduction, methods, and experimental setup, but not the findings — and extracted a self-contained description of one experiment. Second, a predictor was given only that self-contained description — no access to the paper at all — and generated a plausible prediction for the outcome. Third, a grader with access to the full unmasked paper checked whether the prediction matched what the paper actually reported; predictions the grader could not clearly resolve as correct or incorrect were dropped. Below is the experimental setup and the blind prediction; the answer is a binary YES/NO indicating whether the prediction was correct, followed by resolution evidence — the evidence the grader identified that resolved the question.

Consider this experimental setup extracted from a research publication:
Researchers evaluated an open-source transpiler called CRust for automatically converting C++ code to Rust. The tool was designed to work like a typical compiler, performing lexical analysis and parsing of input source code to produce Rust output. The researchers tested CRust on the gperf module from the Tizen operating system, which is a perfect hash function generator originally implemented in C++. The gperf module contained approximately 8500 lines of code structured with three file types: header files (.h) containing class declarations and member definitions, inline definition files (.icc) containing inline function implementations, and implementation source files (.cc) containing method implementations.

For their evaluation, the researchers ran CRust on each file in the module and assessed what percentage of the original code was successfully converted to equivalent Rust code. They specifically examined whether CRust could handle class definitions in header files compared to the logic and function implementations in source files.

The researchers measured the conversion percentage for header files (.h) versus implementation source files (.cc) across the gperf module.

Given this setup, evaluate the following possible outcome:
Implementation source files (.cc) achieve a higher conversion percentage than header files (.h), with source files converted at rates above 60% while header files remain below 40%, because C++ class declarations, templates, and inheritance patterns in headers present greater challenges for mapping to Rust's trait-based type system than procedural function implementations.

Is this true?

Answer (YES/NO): NO